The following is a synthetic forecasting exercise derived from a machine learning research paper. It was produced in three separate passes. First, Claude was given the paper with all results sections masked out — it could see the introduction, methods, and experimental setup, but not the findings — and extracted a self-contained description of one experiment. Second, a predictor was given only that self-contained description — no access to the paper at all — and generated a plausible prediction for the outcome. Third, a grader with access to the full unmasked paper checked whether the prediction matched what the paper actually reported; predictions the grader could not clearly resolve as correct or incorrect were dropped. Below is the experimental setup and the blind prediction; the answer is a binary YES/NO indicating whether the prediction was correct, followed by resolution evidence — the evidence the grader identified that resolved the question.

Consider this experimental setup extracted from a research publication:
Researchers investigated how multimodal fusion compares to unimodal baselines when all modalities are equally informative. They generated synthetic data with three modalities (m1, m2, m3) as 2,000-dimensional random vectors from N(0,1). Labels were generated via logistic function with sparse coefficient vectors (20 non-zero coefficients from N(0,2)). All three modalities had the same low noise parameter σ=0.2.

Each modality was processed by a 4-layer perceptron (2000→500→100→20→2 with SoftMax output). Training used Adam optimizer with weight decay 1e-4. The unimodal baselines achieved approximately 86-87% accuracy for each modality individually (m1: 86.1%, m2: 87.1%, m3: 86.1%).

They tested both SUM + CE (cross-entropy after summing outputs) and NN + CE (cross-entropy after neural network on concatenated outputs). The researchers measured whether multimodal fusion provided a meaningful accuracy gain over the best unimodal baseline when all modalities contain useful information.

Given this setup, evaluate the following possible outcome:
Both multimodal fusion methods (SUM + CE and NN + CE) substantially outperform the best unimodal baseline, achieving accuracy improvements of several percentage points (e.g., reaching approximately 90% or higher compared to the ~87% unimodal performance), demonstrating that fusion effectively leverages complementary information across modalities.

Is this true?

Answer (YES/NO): YES